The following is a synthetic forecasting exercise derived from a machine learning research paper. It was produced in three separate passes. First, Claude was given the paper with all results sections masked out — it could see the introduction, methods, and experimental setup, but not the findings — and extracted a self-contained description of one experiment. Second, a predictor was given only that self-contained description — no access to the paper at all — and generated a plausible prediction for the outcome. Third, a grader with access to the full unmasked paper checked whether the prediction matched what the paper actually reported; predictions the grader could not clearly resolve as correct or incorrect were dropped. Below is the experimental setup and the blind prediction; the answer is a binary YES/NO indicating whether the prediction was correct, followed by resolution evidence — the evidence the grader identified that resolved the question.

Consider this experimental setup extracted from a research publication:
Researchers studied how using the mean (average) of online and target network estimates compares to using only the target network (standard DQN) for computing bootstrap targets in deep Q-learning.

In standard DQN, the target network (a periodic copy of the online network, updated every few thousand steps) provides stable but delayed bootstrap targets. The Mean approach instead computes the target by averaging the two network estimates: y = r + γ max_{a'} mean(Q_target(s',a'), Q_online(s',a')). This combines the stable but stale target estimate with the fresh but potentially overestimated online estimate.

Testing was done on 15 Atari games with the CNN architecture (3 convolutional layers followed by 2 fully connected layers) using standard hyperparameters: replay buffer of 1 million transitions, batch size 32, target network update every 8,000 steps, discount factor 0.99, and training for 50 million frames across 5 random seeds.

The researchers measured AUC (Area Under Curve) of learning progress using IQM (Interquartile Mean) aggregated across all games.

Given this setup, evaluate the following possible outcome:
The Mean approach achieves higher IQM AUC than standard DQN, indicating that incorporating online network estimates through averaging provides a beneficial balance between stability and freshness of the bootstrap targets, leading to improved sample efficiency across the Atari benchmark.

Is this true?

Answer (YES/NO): NO